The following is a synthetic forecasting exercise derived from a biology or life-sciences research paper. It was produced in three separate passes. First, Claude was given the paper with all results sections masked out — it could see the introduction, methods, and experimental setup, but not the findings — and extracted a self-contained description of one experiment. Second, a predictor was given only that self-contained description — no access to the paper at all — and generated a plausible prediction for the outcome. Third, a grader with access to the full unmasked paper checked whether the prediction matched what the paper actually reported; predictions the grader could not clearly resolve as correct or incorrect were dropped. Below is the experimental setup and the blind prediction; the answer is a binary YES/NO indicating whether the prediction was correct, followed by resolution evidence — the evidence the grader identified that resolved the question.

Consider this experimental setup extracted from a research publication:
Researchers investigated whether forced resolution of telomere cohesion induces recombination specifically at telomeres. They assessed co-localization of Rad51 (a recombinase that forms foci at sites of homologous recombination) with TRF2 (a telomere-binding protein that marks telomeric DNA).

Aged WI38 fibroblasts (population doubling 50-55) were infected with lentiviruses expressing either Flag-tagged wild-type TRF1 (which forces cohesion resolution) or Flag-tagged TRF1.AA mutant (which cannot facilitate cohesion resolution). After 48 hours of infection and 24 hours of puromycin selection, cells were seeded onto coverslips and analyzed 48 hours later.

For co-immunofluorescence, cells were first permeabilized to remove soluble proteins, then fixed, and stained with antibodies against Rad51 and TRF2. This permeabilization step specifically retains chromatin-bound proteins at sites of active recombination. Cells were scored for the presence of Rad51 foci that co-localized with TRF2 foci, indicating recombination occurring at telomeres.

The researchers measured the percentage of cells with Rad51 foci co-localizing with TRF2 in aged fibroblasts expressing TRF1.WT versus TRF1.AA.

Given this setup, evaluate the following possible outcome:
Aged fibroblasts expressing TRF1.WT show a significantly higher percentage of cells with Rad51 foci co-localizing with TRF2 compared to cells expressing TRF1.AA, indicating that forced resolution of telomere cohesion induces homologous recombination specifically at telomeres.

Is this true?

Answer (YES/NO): YES